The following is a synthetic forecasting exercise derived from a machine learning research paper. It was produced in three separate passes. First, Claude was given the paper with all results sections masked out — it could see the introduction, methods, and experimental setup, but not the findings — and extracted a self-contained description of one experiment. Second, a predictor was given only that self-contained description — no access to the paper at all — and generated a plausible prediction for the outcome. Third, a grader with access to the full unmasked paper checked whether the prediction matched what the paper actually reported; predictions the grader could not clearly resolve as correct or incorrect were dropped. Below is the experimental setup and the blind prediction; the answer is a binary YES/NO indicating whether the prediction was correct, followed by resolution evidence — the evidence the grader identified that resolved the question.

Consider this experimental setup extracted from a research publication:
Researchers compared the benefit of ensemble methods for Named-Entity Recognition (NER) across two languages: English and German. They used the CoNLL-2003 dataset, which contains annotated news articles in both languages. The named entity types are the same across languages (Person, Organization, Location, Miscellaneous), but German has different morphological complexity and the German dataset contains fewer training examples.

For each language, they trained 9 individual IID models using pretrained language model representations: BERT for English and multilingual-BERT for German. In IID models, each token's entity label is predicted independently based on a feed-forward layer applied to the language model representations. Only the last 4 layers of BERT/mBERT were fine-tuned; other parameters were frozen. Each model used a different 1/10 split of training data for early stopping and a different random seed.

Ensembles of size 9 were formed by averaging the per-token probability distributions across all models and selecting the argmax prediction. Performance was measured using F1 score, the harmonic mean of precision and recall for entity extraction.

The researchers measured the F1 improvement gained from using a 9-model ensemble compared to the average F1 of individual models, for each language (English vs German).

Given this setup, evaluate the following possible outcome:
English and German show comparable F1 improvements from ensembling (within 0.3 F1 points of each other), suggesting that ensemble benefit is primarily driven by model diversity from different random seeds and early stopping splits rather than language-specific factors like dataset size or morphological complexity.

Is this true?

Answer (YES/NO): NO